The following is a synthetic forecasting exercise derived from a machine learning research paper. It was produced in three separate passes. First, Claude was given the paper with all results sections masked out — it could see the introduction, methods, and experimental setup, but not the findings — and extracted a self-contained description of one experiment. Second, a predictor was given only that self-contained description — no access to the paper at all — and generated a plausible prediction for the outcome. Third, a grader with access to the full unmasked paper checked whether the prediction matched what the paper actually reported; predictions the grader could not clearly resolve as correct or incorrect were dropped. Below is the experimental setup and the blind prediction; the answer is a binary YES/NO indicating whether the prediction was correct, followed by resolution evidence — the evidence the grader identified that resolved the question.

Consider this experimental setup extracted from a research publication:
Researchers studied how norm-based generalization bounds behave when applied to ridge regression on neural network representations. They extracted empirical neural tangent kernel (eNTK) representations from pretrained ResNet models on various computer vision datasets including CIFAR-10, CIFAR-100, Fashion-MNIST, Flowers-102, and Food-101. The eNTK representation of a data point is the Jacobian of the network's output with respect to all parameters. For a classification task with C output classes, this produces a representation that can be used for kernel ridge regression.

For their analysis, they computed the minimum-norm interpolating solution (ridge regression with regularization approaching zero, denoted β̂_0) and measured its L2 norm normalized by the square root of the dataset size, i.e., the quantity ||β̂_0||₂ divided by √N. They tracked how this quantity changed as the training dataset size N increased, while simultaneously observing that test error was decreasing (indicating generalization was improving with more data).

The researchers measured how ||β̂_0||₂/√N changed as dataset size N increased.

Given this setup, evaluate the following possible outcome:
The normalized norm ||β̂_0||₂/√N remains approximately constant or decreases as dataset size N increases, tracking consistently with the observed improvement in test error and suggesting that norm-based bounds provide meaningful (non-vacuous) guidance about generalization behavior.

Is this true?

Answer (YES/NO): NO